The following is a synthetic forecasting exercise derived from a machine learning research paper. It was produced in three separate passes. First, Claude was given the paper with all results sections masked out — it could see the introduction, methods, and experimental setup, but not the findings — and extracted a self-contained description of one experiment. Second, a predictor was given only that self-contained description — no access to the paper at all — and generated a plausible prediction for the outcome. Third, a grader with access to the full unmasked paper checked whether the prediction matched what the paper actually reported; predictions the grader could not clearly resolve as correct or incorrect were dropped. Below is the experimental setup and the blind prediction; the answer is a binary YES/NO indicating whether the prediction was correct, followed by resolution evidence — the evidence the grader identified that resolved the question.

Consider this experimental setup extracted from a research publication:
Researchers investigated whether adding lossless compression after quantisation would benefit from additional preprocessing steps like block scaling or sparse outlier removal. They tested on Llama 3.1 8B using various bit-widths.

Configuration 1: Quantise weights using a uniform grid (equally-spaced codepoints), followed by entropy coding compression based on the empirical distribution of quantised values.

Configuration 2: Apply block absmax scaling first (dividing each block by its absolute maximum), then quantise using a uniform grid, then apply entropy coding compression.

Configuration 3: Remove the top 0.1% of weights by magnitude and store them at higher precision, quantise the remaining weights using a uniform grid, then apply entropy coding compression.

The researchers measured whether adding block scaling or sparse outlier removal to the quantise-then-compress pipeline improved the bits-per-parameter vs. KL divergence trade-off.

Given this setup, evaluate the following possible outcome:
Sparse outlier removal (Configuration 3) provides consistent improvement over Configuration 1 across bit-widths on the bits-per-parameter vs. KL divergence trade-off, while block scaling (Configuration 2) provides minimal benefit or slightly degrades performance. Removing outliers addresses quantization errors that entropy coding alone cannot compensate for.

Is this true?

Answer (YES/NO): NO